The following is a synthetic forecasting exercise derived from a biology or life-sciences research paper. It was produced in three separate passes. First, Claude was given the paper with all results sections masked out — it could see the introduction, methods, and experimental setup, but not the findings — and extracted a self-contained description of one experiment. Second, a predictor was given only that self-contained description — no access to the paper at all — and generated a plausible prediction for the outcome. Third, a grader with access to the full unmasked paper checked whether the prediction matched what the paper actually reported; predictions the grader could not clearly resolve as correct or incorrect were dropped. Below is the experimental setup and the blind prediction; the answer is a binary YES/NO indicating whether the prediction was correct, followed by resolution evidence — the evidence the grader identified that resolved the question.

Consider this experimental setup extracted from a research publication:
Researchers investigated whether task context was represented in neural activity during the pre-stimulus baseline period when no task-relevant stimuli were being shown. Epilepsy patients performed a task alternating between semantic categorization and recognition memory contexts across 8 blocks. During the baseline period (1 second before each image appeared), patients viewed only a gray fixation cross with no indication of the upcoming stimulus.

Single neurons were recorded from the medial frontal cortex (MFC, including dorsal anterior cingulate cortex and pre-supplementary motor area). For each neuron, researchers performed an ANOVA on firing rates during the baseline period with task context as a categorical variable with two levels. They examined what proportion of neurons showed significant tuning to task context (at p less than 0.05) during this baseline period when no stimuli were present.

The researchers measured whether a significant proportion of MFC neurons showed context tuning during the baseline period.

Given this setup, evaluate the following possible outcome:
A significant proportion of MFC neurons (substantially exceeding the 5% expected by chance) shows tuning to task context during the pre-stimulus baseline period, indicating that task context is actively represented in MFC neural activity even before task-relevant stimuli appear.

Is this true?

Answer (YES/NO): YES